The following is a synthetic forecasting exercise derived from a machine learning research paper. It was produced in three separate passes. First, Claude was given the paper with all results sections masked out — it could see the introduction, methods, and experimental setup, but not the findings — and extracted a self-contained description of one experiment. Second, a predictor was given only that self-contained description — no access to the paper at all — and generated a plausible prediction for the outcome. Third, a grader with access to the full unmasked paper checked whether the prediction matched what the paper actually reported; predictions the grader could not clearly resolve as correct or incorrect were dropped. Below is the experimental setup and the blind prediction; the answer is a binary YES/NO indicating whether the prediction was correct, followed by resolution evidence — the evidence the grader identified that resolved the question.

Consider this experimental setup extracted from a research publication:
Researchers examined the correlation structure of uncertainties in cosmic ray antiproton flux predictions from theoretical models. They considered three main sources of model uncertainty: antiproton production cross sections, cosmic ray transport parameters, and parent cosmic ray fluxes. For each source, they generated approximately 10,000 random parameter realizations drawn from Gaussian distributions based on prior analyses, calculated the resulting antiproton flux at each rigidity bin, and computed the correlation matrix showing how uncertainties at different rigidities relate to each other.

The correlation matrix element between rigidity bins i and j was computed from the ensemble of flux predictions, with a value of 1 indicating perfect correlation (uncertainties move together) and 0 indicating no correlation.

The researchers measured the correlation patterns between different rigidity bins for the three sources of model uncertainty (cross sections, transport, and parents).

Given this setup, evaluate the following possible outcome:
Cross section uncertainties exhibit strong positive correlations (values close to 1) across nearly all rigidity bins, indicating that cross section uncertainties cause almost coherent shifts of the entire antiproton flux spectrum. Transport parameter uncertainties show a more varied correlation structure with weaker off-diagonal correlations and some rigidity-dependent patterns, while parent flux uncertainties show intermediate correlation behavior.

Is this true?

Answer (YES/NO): NO